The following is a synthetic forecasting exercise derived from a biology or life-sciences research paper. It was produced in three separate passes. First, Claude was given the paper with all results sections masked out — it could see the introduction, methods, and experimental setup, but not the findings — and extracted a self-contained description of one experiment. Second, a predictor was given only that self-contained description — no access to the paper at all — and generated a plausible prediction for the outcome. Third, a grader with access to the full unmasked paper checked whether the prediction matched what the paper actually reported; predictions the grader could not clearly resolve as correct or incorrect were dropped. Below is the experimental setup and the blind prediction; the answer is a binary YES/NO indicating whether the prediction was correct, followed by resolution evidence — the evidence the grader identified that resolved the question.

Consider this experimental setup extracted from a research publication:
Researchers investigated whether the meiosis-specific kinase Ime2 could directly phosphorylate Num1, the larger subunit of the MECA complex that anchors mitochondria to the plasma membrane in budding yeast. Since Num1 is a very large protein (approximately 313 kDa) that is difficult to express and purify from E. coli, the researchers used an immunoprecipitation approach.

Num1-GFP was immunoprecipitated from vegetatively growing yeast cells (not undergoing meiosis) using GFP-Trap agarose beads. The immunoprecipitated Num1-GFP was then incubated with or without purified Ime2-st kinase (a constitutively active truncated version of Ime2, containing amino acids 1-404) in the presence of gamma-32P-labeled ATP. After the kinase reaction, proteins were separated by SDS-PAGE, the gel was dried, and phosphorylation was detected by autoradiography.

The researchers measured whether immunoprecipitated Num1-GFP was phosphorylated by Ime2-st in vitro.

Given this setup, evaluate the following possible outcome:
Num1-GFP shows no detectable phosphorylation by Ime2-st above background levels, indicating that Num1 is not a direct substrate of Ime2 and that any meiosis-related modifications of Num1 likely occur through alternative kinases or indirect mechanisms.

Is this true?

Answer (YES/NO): NO